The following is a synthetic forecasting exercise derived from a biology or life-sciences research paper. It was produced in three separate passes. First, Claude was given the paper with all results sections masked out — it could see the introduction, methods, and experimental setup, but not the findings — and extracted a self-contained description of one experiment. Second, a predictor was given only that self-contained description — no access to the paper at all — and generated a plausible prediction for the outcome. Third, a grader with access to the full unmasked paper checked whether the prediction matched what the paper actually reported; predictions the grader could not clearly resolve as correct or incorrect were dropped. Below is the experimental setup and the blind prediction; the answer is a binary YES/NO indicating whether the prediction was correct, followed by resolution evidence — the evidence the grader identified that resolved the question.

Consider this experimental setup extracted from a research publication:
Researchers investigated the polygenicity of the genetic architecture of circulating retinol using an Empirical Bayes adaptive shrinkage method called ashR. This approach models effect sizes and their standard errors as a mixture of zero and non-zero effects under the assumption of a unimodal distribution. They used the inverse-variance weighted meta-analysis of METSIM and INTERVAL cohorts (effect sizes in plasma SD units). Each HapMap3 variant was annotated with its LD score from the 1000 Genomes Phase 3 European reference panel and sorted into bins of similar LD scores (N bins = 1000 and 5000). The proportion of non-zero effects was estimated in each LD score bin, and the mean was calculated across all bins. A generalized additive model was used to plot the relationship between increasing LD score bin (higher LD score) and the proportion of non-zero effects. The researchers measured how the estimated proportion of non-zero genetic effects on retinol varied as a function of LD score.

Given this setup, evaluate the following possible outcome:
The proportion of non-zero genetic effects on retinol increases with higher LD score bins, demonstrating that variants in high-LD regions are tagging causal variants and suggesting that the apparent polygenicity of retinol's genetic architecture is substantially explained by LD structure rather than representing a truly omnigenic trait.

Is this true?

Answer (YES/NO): YES